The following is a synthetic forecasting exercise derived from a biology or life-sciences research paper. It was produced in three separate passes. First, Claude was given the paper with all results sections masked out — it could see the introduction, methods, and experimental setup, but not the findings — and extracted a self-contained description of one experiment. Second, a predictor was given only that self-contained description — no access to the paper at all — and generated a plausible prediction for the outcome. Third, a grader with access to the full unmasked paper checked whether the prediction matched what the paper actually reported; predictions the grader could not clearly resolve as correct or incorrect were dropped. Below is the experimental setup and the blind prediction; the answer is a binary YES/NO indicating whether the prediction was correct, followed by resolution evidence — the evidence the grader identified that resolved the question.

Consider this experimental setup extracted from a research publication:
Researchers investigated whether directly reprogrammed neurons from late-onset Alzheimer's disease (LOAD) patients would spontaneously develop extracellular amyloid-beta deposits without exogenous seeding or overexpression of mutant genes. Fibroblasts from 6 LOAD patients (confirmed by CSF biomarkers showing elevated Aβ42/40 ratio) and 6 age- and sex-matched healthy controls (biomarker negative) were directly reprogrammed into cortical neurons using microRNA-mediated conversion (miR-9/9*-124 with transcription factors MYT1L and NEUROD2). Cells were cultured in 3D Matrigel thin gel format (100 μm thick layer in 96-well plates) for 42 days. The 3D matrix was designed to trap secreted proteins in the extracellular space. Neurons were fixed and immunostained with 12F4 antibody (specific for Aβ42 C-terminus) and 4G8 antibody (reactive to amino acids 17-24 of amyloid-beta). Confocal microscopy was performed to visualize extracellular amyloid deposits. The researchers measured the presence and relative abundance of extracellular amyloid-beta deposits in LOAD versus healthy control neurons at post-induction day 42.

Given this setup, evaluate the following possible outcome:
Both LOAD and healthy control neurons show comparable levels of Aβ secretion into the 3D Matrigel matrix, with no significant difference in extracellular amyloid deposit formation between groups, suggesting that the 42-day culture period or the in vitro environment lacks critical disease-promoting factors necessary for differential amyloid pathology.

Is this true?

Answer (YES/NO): NO